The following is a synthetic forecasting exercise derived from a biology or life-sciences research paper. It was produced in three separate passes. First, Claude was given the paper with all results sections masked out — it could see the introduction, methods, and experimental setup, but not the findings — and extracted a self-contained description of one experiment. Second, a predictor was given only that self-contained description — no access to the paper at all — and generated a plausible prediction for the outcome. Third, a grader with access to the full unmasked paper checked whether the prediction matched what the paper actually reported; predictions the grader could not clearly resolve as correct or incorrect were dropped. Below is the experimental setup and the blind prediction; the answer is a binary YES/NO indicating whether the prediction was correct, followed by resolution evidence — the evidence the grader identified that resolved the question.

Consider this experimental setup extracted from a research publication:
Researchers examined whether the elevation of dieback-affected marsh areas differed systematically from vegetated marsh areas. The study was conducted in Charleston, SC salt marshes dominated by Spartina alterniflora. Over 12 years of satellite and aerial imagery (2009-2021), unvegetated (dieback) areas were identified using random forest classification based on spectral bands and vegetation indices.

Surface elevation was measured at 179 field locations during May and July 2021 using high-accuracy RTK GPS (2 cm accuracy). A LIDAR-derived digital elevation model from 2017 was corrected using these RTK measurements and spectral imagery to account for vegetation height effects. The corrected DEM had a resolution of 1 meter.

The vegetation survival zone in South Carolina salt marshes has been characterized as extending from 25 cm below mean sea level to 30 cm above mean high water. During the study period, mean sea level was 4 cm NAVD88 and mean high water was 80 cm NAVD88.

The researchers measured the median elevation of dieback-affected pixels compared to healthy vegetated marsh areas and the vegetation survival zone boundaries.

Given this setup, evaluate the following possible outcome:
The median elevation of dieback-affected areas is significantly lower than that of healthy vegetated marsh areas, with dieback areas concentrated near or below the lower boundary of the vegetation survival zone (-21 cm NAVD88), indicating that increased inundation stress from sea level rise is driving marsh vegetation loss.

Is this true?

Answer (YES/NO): NO